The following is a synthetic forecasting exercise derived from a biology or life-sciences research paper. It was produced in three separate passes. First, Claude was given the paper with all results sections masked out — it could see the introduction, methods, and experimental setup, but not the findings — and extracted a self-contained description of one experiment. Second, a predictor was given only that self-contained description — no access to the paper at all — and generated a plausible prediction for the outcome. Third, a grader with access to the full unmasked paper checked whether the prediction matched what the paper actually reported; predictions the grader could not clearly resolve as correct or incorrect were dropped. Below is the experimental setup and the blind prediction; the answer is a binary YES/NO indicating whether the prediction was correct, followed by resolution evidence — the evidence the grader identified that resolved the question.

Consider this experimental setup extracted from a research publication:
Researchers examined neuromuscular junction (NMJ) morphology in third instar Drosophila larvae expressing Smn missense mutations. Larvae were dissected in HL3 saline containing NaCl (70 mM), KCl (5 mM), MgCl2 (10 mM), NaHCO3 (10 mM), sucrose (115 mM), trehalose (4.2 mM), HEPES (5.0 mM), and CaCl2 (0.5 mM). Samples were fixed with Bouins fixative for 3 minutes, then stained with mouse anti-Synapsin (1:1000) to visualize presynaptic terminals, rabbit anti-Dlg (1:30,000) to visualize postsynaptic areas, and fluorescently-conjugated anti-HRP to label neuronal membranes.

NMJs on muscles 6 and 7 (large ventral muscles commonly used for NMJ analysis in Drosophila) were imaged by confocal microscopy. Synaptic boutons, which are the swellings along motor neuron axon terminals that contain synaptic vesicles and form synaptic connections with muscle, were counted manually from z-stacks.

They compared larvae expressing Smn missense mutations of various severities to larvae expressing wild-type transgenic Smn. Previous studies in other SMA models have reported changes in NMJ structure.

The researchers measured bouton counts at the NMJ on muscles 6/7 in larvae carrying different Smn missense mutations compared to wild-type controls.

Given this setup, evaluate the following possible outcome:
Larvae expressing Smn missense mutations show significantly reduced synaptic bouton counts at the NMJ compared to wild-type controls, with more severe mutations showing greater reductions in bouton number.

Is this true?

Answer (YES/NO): NO